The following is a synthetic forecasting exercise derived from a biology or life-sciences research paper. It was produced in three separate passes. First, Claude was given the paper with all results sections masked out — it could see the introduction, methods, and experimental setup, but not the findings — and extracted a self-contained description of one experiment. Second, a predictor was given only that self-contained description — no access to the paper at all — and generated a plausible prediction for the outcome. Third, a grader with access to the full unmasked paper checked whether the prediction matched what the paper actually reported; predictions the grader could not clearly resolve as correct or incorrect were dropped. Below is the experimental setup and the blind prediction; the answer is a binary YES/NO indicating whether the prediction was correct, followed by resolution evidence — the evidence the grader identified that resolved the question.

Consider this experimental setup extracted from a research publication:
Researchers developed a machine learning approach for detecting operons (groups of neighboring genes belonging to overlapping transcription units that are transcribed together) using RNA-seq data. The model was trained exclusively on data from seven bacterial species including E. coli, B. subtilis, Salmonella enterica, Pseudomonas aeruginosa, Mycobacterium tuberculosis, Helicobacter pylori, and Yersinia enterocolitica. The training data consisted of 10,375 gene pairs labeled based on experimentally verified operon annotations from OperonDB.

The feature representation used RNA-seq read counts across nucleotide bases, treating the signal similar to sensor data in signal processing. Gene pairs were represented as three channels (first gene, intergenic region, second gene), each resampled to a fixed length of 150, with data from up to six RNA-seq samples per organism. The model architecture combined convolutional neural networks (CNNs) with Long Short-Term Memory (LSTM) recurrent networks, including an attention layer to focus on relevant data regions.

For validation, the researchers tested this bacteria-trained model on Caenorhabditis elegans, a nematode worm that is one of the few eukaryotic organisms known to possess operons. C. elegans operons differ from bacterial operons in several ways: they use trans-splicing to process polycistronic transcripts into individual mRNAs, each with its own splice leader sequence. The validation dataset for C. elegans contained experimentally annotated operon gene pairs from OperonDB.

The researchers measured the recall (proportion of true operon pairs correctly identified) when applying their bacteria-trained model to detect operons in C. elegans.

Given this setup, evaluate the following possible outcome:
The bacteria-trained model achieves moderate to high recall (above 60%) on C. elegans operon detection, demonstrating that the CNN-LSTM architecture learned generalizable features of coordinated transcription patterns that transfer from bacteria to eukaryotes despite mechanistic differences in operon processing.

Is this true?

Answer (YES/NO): YES